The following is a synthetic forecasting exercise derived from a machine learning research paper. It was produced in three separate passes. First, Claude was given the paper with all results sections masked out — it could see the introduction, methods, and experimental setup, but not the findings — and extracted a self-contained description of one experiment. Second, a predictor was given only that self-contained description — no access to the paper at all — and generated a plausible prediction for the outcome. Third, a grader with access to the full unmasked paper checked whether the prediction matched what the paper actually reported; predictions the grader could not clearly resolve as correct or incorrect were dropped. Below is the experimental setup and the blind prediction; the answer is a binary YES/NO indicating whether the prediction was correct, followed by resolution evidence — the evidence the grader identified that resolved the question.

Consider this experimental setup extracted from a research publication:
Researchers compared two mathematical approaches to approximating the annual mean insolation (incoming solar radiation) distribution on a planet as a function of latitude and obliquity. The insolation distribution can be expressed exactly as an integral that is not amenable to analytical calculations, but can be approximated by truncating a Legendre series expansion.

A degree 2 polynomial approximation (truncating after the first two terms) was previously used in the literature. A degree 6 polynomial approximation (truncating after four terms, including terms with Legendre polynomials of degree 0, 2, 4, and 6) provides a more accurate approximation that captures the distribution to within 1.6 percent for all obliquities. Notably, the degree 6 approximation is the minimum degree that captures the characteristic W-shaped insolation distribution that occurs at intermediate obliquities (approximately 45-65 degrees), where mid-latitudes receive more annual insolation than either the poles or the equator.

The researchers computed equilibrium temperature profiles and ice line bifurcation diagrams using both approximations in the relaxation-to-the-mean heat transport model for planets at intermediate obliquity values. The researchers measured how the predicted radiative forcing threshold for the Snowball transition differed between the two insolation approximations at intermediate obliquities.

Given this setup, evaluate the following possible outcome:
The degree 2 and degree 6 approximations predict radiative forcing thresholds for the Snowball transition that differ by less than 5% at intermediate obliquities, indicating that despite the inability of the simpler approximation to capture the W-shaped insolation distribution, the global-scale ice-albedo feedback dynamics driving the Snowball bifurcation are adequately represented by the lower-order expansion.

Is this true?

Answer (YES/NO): NO